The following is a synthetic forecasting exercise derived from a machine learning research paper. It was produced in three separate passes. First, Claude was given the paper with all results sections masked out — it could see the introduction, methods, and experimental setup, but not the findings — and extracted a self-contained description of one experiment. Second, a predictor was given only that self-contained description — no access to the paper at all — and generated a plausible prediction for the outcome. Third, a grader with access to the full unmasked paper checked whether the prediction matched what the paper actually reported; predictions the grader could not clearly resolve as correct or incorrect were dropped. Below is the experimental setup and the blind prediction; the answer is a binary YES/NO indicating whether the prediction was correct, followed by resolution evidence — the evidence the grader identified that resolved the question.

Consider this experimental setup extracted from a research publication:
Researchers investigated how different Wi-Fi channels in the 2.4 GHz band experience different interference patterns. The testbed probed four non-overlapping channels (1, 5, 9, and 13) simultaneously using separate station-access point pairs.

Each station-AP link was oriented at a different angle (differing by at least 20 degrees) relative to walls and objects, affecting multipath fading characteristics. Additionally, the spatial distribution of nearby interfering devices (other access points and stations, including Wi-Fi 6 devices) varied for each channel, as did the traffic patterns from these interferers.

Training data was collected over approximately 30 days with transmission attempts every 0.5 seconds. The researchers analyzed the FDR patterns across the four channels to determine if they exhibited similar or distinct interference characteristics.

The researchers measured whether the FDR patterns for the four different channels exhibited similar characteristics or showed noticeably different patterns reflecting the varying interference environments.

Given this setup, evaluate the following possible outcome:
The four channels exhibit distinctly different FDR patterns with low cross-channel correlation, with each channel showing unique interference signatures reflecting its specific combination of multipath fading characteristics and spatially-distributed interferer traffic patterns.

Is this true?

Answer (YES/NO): YES